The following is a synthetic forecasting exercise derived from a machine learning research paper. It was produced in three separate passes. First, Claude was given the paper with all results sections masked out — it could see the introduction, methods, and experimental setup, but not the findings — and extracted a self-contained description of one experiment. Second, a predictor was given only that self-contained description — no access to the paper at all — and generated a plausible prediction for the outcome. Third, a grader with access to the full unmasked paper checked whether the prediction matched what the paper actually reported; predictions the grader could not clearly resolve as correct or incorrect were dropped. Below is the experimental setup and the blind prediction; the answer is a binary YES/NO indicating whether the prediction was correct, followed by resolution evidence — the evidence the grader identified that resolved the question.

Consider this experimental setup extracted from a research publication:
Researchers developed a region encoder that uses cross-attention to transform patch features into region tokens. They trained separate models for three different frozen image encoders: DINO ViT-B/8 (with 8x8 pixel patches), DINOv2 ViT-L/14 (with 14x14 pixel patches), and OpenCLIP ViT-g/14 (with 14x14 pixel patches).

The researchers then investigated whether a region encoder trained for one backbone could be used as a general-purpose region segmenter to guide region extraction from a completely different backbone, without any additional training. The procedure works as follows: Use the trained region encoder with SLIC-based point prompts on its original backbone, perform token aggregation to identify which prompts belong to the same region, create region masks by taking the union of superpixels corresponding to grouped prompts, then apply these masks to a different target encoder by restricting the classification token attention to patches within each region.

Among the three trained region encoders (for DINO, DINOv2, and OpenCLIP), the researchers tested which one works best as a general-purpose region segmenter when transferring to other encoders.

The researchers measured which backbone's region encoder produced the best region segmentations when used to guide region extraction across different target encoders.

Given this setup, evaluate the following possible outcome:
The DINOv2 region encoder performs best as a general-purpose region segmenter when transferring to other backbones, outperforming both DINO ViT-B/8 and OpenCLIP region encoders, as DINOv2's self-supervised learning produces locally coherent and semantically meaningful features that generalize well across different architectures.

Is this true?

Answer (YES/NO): NO